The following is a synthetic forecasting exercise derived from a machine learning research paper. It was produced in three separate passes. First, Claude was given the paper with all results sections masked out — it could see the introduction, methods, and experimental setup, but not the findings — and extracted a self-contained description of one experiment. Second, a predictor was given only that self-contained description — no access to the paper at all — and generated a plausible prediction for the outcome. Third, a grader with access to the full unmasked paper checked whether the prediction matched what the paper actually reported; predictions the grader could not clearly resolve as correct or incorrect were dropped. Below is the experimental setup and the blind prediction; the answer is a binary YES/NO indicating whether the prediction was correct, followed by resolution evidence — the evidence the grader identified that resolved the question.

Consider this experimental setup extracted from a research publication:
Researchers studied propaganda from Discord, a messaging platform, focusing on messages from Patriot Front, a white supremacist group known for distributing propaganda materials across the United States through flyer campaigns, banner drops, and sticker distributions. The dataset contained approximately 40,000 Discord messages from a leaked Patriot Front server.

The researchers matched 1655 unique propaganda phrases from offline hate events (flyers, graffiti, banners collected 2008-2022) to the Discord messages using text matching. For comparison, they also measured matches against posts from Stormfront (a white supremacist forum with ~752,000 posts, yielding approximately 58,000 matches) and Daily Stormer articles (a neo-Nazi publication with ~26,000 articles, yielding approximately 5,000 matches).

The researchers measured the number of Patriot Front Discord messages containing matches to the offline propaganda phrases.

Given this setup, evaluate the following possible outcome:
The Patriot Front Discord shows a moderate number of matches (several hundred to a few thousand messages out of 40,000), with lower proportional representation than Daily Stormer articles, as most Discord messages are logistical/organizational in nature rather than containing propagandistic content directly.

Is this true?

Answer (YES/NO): YES